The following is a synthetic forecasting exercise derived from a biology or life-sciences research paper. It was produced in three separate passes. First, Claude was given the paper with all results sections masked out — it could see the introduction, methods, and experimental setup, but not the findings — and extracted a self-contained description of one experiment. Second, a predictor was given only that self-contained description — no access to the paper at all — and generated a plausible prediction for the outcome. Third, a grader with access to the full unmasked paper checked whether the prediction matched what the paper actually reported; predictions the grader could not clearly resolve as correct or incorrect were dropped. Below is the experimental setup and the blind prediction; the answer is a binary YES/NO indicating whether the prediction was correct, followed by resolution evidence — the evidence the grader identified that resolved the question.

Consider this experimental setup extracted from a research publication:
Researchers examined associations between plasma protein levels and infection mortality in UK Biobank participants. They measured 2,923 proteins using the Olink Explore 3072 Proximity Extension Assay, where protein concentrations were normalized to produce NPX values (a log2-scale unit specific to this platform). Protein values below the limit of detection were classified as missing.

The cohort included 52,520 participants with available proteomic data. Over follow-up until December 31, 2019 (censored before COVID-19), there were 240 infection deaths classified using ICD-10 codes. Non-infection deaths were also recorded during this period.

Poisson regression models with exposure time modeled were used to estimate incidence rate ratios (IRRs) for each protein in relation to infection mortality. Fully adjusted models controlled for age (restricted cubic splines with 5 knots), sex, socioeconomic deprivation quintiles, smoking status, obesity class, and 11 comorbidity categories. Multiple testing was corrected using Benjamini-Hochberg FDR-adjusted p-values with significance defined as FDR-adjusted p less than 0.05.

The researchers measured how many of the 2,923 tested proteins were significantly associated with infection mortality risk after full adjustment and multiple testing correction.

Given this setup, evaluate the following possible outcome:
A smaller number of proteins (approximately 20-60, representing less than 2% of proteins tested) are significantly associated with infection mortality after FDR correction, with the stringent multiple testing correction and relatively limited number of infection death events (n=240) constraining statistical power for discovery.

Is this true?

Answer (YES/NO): NO